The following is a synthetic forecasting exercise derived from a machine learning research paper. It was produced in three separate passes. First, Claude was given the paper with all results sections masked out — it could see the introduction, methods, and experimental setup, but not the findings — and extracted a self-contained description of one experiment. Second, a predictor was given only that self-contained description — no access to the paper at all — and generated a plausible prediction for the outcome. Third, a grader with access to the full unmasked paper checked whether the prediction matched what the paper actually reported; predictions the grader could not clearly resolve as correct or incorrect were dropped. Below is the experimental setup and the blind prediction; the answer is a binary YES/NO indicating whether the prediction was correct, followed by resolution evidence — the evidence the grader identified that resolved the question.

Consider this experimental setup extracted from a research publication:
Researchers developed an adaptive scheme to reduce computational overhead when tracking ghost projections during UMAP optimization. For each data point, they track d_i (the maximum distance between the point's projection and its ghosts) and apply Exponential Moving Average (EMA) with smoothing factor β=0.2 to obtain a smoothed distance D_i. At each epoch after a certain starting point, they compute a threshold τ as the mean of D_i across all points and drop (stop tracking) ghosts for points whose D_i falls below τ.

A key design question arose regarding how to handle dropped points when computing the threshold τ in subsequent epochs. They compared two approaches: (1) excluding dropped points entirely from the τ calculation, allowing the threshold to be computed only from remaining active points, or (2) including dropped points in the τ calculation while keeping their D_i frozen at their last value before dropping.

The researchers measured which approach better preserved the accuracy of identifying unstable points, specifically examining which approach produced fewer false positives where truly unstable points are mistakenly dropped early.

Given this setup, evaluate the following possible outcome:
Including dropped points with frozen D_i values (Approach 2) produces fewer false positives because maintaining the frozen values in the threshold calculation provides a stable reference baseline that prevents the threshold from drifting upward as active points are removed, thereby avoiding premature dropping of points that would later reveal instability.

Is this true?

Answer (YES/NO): YES